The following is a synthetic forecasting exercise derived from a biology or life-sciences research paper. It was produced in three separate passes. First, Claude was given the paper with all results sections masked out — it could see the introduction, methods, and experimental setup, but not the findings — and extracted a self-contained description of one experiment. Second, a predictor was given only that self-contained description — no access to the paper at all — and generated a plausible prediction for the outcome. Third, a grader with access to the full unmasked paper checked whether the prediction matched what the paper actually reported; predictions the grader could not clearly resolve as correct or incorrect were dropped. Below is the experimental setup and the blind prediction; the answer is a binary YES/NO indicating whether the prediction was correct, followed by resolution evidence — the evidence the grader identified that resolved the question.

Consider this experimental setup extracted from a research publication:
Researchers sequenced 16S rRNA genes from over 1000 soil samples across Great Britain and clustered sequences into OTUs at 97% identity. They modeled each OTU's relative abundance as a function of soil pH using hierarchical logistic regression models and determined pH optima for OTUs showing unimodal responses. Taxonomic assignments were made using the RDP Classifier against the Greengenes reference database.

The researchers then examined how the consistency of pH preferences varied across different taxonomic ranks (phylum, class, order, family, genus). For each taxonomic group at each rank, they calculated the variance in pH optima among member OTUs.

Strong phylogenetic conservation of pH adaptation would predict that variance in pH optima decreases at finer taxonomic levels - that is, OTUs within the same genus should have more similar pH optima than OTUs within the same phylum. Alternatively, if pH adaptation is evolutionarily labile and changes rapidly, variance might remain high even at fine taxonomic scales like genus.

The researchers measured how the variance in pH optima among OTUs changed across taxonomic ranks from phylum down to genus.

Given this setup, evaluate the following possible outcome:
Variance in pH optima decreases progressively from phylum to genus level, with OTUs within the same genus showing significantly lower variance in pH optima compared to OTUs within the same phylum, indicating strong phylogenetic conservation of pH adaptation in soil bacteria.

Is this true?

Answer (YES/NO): NO